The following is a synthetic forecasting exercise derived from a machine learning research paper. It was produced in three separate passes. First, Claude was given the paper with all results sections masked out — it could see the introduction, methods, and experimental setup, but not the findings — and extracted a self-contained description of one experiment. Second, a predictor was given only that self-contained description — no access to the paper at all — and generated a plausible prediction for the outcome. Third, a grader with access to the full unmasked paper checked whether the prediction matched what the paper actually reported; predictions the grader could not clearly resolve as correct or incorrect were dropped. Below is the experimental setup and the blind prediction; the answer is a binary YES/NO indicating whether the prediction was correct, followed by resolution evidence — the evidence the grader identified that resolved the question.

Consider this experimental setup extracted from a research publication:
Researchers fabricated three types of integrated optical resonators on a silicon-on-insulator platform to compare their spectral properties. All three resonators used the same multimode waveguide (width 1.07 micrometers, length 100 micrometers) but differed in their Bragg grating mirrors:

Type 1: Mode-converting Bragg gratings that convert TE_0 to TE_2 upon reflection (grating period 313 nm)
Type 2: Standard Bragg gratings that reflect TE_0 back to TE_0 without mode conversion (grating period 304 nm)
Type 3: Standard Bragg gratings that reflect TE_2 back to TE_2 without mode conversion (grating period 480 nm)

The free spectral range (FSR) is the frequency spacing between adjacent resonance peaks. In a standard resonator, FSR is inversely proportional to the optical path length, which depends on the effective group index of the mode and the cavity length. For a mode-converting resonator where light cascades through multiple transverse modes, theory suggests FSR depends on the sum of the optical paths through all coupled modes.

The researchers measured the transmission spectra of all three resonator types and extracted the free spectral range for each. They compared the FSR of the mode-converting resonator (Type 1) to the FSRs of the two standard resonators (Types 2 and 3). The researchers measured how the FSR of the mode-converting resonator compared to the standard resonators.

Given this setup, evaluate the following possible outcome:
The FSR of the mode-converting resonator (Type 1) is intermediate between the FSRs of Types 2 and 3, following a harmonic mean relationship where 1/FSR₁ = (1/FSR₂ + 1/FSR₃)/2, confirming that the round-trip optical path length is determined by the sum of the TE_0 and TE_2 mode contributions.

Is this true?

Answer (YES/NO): YES